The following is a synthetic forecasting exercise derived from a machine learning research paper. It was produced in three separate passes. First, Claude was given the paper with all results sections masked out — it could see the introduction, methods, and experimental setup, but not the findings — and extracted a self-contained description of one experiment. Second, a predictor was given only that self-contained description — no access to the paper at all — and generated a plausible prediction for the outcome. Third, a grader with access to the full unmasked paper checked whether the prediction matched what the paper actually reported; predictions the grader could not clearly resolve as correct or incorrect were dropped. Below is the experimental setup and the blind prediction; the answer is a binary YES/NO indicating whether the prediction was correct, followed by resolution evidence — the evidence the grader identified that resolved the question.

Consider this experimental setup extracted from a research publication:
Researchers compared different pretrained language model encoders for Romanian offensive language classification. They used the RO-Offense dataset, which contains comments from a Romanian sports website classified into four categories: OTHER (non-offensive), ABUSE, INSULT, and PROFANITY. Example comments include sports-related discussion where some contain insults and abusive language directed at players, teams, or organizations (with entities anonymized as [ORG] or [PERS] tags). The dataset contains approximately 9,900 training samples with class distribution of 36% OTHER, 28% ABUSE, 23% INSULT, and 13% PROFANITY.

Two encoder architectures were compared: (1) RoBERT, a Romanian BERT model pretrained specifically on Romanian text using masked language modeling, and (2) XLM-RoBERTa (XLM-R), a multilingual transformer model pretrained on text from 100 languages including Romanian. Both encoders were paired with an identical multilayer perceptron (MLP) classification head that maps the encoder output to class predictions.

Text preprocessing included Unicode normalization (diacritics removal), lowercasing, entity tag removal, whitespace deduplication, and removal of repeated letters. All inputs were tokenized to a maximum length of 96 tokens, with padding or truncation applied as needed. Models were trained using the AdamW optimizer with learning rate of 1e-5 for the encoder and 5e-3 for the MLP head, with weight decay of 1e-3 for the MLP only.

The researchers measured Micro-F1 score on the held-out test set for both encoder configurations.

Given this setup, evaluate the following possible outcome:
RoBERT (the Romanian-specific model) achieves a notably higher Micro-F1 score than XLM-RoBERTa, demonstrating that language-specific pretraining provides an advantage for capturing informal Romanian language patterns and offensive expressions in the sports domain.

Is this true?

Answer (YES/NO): YES